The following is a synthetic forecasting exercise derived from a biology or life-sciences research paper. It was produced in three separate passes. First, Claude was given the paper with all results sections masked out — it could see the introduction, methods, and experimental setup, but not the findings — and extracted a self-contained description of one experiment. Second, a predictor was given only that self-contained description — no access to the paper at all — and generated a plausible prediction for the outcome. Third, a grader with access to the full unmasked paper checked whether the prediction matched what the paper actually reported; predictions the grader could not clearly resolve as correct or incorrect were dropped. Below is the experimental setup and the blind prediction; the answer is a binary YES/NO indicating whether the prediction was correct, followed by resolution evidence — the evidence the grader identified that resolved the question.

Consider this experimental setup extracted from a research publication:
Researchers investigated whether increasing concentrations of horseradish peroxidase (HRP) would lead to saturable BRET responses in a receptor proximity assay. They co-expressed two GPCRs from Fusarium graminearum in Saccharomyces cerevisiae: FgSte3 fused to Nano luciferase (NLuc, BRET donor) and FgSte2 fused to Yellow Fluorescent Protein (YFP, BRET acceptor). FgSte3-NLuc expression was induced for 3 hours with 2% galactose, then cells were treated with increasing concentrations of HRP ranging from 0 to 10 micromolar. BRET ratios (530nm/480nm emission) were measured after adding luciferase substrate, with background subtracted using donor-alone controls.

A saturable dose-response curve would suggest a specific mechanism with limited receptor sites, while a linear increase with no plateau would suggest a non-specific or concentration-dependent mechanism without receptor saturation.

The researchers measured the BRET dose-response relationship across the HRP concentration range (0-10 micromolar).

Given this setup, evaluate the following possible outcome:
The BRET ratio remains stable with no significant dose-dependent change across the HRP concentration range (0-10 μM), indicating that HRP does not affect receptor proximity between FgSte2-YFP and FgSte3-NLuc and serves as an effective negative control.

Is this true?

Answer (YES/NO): NO